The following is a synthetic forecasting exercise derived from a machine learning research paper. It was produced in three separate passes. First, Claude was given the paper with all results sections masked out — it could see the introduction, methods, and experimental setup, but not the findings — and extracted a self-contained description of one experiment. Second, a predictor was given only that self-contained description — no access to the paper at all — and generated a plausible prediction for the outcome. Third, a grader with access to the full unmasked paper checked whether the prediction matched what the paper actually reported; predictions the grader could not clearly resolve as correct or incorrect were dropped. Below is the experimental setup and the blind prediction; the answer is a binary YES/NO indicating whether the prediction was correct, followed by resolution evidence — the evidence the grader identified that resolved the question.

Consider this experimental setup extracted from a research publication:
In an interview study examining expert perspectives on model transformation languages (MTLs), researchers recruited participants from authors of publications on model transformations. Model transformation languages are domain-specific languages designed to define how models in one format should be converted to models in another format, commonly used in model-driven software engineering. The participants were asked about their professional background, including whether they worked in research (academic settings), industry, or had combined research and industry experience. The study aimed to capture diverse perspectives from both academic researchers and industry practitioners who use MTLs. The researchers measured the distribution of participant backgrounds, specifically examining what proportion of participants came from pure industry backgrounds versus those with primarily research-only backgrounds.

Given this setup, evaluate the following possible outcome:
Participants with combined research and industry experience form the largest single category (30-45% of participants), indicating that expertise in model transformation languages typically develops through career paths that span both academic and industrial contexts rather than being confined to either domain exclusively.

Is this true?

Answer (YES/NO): NO